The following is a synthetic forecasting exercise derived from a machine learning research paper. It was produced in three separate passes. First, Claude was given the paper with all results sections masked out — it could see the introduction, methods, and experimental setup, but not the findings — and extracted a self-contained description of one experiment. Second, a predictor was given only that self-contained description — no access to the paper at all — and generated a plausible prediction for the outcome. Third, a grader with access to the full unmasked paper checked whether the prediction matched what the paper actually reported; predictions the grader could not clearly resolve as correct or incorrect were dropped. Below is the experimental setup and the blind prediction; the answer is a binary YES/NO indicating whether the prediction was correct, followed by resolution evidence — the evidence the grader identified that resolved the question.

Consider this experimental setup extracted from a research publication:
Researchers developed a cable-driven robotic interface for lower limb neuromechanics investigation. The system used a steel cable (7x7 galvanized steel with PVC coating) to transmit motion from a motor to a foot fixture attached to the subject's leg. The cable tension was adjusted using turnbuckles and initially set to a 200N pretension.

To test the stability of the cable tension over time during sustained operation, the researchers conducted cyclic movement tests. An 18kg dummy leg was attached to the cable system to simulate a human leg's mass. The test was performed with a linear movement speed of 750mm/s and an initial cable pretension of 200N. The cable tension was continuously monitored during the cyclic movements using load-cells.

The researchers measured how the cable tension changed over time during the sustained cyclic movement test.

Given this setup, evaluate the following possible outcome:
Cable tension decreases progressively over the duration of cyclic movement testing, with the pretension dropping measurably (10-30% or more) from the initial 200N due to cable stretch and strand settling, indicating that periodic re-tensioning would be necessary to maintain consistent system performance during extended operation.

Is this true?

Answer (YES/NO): NO